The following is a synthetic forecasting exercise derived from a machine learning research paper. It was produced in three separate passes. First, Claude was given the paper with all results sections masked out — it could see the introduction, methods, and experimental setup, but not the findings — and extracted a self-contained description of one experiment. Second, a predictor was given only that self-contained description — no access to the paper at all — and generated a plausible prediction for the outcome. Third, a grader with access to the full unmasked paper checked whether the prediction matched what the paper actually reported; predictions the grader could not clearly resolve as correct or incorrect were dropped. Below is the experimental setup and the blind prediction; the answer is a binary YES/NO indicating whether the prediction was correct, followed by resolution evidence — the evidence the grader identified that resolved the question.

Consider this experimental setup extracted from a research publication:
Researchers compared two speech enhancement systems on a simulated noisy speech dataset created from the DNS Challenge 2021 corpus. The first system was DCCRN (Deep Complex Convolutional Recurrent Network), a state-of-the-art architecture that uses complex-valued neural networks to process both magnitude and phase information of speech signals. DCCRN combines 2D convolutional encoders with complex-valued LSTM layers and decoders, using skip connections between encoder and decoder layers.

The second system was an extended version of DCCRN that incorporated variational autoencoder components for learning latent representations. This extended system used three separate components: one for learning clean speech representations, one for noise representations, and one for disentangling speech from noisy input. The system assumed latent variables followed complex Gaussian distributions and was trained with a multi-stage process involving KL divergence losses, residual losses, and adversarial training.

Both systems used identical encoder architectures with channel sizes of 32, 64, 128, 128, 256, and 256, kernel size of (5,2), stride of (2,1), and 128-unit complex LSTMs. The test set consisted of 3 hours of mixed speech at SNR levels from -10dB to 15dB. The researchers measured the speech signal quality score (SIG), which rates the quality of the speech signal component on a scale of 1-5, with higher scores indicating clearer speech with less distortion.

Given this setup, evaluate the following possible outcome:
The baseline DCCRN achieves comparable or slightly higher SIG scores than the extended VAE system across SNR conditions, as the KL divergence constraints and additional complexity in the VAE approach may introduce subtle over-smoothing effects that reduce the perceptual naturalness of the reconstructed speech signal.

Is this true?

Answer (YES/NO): YES